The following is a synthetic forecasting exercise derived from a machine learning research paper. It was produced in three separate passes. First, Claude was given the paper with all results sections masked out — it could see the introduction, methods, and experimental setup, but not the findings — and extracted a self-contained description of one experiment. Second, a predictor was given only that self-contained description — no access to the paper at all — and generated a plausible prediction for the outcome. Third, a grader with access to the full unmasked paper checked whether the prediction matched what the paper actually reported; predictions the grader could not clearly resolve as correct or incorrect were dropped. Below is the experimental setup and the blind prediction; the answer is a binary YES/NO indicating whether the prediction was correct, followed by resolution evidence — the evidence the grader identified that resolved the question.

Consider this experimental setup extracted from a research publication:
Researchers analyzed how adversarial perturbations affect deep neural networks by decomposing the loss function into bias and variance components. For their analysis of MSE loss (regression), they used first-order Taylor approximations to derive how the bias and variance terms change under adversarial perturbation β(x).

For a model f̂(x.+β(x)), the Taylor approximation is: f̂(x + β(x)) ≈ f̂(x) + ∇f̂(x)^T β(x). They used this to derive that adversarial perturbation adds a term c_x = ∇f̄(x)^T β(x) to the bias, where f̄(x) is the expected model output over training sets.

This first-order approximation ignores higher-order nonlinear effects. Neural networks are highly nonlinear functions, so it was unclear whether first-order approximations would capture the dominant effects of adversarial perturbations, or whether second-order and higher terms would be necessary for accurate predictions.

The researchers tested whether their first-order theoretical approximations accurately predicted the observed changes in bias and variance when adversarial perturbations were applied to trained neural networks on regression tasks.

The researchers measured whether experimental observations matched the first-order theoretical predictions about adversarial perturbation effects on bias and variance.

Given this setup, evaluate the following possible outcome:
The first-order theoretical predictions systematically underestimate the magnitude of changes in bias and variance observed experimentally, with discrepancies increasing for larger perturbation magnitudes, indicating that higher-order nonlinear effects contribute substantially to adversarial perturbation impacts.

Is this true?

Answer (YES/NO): NO